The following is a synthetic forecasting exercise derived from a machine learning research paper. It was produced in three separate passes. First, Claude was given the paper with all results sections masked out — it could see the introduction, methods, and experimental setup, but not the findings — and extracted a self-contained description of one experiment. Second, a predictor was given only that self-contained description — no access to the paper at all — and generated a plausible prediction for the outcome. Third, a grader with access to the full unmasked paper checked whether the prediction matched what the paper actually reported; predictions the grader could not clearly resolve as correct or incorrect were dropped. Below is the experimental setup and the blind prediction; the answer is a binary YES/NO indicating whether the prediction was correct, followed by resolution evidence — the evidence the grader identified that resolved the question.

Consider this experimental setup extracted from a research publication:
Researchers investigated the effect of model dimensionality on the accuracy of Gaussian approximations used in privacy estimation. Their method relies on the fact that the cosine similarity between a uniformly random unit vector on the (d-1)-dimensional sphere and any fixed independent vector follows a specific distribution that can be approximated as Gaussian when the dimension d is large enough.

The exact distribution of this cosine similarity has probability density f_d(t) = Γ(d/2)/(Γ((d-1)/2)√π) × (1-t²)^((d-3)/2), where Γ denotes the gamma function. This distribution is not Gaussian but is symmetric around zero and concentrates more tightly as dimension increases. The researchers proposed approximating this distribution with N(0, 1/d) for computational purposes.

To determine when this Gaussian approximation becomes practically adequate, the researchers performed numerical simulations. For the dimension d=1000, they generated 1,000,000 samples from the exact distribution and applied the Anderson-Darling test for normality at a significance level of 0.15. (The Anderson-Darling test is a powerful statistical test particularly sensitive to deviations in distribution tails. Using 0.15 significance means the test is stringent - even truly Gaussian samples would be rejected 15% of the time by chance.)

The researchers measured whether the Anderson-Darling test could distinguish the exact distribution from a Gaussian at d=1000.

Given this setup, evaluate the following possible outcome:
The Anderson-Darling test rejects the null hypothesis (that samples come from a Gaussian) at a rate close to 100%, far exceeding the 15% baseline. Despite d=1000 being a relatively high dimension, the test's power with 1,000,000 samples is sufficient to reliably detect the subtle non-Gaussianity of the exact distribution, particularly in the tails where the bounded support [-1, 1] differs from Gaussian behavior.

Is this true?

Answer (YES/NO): NO